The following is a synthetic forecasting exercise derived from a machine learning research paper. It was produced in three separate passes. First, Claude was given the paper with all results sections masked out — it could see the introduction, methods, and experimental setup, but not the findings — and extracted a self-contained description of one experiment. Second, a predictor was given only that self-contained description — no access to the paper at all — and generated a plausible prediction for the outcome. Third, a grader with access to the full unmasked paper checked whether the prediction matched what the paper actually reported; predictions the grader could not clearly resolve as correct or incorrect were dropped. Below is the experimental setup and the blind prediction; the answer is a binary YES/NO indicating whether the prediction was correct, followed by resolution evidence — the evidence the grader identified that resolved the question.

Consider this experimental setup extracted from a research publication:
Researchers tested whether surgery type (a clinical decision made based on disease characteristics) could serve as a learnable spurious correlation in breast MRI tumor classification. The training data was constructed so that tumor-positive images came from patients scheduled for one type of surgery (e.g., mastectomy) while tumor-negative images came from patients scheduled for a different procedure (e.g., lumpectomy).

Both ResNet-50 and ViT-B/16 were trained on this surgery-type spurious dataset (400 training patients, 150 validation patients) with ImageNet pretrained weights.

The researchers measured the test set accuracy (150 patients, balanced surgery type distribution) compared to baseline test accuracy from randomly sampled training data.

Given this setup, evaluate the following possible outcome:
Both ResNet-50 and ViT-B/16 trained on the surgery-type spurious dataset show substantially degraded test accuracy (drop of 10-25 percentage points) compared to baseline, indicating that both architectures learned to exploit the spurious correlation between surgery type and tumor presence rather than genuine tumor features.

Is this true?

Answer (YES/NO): NO